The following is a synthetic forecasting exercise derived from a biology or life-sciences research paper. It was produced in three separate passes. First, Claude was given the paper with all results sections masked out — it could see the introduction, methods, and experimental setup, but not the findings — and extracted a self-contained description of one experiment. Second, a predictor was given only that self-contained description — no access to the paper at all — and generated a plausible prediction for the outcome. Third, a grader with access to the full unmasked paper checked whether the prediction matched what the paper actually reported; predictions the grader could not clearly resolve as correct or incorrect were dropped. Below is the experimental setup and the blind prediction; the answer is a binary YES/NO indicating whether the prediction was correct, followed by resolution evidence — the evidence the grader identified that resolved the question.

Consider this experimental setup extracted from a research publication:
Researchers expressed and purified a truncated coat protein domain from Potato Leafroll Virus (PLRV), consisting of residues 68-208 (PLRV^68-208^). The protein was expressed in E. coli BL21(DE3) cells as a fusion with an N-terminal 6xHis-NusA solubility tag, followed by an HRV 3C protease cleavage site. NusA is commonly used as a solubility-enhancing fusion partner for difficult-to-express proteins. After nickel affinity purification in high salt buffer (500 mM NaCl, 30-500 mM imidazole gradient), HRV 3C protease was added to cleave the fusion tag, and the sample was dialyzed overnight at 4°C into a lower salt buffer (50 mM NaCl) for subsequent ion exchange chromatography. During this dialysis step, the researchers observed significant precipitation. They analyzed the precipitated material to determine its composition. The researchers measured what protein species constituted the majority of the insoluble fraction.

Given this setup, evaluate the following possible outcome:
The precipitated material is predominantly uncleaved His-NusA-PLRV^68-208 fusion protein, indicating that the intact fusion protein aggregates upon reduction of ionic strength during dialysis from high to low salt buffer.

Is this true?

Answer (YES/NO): YES